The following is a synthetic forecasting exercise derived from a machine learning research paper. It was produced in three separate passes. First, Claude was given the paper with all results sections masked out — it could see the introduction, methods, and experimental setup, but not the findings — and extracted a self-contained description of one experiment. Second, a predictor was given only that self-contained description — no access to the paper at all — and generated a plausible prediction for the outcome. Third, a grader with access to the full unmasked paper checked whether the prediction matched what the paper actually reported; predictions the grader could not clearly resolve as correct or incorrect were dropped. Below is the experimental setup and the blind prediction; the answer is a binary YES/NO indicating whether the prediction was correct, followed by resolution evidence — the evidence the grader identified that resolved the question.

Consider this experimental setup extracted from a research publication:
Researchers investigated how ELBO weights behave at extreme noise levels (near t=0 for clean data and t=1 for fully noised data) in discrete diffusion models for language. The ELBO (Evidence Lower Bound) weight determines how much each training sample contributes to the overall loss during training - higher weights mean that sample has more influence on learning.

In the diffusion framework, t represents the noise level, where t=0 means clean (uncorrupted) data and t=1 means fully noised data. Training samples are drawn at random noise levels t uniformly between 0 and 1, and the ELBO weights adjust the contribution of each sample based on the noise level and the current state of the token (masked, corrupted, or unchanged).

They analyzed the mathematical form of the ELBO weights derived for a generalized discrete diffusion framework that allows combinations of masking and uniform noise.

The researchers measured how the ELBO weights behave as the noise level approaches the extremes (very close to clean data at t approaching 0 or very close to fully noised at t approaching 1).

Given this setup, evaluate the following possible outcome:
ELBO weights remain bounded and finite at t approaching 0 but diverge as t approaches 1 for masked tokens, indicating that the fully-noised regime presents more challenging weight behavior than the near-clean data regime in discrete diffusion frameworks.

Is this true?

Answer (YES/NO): NO